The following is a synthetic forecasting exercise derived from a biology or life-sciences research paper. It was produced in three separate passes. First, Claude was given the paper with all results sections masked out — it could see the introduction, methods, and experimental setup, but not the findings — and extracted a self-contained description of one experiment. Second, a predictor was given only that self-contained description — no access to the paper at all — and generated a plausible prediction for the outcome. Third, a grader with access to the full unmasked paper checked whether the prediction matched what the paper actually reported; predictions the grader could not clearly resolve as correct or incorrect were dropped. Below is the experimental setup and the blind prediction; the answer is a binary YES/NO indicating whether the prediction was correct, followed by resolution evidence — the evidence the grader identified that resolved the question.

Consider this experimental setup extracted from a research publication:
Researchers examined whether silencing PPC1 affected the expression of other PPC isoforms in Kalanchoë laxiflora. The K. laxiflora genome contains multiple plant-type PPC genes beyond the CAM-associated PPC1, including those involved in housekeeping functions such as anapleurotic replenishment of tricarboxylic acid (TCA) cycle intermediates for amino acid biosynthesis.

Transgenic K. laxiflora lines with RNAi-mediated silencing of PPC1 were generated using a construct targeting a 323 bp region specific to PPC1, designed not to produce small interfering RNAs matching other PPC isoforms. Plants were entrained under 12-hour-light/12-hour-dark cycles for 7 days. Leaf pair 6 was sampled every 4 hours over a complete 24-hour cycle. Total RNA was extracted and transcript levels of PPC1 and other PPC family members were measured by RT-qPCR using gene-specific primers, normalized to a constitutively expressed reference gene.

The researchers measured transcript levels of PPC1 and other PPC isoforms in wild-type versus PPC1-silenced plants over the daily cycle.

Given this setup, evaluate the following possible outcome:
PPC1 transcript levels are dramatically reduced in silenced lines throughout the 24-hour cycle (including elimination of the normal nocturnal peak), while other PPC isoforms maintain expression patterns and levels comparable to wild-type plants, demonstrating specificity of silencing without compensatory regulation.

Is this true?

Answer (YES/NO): NO